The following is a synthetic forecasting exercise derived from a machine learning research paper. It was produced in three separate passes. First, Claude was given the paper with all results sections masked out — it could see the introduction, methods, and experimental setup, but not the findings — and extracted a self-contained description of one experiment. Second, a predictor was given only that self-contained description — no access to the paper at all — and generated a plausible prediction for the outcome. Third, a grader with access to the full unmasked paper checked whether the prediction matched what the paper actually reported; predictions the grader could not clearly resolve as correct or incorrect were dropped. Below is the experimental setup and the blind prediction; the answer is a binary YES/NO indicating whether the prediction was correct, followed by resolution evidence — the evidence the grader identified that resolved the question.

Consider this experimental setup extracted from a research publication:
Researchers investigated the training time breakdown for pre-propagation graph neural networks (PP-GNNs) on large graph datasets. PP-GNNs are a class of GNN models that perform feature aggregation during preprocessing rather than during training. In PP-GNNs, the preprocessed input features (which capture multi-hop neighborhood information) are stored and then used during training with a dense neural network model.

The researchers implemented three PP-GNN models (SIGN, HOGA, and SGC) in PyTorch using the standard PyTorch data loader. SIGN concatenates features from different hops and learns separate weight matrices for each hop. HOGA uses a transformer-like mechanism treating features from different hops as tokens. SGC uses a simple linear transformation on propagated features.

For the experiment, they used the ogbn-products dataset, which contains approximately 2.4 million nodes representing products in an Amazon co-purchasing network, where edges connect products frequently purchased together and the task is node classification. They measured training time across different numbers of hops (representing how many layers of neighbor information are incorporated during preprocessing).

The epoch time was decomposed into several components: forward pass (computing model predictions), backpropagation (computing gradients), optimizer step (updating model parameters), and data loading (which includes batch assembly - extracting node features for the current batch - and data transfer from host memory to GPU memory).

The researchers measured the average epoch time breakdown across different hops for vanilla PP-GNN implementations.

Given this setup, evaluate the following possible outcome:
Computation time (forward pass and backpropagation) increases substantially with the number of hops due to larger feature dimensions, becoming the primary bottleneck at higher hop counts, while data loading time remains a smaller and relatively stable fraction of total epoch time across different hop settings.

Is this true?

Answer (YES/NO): NO